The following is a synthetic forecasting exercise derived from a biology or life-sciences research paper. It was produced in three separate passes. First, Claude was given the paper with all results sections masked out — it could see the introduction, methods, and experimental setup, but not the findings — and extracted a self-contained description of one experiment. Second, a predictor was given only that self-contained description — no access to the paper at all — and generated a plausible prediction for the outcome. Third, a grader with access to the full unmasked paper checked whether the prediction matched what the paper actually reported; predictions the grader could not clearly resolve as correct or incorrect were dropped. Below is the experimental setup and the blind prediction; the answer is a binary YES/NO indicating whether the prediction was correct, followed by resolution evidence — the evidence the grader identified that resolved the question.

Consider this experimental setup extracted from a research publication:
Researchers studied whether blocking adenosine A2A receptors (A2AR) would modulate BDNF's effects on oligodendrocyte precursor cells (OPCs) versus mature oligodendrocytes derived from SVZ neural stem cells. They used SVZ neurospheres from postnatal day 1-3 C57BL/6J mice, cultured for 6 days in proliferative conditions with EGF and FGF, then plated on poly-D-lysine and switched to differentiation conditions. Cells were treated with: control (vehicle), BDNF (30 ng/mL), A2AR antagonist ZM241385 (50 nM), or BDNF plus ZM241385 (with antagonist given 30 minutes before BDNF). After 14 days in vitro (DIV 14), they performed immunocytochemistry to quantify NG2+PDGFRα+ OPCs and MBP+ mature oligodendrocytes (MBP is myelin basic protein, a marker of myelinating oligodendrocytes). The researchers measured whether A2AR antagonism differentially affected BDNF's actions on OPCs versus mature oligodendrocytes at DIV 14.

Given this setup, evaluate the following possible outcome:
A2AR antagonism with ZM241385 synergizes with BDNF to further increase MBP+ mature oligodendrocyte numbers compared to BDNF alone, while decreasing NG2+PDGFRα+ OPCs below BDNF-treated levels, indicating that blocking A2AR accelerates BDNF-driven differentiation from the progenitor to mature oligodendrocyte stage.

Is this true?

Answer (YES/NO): NO